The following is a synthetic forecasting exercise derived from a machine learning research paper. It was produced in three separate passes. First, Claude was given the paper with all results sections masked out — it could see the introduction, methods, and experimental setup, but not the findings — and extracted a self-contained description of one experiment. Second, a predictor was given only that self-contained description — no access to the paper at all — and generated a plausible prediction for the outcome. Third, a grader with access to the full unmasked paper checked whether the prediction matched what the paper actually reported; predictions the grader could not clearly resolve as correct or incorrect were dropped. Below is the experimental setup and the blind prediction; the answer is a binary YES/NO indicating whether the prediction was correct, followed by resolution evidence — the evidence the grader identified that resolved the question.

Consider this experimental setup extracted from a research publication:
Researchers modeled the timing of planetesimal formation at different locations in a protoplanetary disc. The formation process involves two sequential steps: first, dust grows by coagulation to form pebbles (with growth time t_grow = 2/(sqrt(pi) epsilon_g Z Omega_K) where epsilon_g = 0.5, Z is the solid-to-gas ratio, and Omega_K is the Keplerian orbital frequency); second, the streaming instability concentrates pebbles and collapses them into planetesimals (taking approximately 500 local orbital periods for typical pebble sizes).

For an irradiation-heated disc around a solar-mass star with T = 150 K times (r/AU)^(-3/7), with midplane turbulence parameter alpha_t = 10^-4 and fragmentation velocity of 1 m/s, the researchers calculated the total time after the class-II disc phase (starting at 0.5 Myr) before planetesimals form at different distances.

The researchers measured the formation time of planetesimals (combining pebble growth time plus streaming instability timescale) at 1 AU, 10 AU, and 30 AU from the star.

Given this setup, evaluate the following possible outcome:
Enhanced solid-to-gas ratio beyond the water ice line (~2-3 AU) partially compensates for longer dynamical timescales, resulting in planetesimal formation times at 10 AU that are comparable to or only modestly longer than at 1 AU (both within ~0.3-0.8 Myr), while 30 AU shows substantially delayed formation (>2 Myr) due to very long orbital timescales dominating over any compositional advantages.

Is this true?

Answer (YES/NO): NO